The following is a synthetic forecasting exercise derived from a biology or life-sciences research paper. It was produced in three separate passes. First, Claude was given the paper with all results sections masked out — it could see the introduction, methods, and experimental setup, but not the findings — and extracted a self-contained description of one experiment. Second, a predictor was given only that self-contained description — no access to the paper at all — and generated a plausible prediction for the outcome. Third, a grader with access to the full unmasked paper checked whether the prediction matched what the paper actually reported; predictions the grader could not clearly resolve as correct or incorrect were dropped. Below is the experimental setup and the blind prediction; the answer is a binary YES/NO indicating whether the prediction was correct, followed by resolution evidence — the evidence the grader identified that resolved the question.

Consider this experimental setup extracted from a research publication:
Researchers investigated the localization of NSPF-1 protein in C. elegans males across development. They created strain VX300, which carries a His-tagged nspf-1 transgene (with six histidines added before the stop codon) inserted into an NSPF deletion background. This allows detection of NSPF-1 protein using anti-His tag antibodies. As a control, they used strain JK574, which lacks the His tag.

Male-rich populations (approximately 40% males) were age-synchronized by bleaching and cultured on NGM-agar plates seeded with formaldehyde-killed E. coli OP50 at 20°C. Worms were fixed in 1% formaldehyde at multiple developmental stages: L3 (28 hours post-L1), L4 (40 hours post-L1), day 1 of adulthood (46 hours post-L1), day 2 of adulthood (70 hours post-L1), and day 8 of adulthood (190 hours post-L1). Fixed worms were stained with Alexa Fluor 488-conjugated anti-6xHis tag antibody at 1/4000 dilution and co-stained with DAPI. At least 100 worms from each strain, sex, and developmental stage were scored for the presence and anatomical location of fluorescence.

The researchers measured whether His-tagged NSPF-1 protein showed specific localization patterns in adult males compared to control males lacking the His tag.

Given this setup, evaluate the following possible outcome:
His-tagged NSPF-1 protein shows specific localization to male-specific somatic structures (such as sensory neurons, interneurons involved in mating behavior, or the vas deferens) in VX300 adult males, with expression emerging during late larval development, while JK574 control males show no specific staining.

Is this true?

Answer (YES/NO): NO